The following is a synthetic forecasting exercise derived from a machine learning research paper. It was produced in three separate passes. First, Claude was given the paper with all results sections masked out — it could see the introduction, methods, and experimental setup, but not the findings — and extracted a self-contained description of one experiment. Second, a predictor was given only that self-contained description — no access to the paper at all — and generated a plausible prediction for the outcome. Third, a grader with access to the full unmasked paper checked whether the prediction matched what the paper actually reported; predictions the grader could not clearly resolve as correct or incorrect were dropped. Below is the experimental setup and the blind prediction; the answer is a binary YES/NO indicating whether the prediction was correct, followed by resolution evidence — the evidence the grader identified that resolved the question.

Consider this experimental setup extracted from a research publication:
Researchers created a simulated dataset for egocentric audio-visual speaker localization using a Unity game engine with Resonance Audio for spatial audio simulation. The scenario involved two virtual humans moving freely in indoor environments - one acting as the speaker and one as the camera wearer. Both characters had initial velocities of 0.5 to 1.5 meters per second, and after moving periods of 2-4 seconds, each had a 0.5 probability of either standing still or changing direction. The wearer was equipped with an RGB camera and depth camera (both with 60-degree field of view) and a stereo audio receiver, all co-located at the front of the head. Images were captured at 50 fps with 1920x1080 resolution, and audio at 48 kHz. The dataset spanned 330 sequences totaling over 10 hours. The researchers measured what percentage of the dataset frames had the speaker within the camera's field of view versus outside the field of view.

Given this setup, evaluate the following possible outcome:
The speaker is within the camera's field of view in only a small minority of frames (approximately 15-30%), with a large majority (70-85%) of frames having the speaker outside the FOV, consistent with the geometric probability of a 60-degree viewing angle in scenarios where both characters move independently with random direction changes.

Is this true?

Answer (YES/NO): NO